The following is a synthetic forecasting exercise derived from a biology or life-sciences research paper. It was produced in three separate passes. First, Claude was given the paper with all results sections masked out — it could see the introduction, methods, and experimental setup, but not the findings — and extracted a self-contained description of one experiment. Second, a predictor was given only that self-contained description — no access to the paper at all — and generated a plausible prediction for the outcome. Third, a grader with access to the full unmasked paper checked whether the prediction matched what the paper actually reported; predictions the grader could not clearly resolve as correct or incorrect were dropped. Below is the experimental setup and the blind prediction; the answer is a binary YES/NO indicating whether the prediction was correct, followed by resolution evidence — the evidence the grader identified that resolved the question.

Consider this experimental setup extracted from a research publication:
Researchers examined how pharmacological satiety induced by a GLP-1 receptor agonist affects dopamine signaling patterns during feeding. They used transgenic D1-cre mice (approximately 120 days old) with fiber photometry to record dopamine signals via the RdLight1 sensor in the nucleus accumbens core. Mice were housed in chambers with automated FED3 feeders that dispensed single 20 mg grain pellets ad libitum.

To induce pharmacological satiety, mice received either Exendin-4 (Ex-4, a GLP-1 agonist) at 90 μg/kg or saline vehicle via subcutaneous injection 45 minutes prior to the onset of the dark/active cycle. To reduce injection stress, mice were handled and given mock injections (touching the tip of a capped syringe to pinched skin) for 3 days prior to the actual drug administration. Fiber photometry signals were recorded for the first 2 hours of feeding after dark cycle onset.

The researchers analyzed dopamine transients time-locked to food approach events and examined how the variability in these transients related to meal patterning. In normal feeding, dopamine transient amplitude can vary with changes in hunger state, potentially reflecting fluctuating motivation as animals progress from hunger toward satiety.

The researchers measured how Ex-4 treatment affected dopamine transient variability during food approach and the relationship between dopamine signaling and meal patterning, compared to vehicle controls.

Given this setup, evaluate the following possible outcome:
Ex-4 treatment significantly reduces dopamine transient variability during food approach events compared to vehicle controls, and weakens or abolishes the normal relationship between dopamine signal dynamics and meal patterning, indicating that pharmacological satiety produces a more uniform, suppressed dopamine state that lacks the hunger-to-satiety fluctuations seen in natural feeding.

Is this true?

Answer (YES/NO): NO